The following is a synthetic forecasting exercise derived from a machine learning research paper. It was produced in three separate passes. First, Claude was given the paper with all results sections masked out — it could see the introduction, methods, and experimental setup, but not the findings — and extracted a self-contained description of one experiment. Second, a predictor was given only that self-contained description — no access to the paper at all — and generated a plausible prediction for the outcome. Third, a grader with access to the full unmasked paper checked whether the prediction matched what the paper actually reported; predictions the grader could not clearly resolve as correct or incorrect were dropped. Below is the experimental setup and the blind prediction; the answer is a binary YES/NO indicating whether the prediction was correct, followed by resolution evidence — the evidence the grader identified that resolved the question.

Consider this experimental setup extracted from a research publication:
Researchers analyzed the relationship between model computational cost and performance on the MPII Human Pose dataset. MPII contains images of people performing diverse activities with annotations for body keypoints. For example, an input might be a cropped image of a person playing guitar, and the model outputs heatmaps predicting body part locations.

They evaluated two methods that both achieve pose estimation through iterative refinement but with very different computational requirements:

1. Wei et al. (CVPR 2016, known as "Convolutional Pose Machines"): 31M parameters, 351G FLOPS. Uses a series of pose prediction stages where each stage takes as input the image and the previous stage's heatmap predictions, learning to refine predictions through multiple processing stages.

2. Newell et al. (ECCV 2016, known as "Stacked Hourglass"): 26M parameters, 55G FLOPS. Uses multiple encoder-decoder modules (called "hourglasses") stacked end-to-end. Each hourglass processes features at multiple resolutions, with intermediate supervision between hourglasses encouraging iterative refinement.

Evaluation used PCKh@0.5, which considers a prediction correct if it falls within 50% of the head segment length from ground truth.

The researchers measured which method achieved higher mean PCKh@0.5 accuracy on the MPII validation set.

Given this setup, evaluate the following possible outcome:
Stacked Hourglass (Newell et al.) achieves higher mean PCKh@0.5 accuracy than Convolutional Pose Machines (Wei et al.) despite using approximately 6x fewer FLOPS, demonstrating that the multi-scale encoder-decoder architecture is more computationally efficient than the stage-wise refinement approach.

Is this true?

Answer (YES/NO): YES